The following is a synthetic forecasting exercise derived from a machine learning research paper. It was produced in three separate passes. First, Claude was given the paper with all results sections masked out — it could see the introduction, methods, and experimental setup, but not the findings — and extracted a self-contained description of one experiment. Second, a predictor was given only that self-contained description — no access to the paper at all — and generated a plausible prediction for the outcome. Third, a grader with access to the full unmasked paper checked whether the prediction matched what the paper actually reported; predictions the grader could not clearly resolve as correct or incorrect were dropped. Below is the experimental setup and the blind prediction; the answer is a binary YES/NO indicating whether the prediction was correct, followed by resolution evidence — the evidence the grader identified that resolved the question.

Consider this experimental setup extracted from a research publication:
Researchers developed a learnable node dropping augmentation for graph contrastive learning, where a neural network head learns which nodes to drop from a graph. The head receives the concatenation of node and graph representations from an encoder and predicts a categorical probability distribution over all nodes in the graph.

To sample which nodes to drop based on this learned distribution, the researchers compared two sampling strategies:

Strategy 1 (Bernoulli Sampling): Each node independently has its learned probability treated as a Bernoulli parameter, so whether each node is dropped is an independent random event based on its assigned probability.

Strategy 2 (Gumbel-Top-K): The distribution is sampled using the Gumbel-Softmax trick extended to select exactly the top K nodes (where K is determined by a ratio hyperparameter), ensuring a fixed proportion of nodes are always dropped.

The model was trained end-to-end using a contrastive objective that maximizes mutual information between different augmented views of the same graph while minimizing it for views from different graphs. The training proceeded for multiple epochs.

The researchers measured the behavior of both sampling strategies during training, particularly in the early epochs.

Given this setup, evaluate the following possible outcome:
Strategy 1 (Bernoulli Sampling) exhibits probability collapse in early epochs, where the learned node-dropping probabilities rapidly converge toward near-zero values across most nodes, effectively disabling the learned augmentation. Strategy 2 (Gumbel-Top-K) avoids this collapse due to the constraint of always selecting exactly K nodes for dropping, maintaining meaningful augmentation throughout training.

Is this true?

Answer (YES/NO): NO